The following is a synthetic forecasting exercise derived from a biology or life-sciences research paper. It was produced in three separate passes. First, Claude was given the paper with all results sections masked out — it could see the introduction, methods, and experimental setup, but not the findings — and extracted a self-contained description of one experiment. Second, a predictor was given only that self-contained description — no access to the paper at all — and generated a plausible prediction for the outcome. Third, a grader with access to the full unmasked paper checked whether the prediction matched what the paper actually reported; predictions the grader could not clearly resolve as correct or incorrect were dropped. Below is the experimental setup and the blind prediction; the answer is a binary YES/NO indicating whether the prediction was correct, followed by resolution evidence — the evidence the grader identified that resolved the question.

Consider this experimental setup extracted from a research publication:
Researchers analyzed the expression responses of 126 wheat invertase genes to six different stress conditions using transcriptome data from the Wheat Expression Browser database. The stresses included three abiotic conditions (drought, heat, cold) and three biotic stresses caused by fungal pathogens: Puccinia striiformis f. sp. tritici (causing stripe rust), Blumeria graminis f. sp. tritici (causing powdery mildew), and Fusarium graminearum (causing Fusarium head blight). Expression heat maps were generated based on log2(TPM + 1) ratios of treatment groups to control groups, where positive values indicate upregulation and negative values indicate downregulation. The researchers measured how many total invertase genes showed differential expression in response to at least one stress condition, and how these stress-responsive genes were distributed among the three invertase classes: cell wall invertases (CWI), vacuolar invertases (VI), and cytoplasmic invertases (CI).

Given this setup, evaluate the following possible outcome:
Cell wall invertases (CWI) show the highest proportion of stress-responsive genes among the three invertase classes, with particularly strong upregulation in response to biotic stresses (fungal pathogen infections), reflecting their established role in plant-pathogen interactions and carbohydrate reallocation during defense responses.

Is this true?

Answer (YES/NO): NO